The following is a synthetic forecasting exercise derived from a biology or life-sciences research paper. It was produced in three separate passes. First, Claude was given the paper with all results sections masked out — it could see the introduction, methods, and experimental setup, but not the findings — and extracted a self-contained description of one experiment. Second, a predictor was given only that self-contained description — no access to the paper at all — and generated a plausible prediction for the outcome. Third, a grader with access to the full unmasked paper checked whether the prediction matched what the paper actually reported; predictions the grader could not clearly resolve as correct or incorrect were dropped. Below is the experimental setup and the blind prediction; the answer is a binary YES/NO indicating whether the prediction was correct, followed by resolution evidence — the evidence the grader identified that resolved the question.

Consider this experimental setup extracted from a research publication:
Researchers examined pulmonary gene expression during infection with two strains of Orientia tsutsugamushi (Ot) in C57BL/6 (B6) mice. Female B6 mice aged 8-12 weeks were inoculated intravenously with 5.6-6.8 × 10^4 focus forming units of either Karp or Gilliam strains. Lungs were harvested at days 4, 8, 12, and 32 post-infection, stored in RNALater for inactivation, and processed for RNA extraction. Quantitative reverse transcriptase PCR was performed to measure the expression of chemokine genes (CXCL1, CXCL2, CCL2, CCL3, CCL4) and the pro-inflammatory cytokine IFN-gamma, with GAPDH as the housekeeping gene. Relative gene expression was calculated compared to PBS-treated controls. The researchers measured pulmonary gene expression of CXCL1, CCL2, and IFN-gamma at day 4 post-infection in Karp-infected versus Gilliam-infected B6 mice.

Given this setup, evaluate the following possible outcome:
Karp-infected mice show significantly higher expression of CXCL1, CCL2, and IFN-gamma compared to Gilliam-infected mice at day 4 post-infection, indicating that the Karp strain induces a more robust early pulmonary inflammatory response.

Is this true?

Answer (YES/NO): NO